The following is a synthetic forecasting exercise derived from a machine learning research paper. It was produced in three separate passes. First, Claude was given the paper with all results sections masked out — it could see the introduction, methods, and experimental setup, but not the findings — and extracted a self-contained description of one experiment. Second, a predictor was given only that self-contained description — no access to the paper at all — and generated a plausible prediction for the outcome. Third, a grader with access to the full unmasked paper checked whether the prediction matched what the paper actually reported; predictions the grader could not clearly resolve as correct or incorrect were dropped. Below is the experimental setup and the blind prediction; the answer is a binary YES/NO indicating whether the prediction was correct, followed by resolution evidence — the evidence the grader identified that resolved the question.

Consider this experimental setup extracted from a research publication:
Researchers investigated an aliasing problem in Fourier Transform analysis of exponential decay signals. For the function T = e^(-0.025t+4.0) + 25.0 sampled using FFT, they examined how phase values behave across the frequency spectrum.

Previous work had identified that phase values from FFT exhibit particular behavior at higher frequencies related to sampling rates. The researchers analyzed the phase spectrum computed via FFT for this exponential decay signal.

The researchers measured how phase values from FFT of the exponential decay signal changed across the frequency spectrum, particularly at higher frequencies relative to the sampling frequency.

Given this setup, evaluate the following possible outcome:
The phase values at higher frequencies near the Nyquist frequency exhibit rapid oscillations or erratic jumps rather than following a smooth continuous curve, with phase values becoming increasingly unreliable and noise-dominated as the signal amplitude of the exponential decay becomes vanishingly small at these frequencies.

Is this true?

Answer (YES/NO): NO